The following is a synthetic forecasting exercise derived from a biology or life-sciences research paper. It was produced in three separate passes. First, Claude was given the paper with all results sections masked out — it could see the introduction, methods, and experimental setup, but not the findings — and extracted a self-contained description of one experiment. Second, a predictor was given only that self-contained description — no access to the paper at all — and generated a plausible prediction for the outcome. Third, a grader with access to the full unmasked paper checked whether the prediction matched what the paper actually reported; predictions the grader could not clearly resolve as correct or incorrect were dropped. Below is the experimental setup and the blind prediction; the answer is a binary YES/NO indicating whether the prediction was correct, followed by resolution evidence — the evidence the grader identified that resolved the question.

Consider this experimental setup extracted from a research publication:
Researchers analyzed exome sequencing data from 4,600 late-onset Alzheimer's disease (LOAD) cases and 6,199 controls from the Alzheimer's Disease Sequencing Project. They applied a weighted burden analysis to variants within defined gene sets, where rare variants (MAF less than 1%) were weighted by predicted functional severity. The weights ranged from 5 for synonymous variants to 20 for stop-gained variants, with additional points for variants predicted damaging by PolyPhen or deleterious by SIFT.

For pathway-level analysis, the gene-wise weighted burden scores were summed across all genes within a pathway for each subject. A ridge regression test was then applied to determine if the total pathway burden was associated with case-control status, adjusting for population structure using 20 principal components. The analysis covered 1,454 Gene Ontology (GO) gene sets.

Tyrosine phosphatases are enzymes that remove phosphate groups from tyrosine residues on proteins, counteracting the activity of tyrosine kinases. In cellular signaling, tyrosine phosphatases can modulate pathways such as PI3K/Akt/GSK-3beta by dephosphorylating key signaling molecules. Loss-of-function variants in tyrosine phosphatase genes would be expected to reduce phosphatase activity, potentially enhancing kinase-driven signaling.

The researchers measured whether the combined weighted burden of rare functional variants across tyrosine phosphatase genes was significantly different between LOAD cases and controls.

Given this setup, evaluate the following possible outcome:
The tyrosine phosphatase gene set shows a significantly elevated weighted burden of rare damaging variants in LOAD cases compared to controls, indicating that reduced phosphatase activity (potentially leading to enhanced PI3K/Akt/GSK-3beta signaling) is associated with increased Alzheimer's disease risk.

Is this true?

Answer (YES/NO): NO